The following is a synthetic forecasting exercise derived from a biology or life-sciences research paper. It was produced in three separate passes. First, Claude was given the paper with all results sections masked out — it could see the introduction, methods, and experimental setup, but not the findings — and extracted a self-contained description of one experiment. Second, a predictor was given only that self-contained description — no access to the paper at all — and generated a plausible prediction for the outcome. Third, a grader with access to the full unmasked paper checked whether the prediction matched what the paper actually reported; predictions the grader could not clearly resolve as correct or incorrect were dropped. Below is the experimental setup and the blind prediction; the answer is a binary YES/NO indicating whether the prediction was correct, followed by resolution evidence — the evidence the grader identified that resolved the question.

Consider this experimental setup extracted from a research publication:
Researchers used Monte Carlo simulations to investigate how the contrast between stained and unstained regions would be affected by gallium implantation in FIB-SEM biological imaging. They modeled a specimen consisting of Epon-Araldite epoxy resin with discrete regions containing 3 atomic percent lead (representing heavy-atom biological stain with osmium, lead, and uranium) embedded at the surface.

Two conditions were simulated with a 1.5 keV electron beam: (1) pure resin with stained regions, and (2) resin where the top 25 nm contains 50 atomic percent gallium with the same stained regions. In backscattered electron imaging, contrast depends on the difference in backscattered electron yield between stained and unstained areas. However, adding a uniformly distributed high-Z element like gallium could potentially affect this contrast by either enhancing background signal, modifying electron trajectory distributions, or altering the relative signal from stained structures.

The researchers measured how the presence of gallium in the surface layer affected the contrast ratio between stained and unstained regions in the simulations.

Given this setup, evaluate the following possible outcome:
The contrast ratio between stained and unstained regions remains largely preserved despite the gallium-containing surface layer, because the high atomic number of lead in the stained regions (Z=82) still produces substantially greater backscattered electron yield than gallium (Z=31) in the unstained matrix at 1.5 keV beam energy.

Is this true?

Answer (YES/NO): NO